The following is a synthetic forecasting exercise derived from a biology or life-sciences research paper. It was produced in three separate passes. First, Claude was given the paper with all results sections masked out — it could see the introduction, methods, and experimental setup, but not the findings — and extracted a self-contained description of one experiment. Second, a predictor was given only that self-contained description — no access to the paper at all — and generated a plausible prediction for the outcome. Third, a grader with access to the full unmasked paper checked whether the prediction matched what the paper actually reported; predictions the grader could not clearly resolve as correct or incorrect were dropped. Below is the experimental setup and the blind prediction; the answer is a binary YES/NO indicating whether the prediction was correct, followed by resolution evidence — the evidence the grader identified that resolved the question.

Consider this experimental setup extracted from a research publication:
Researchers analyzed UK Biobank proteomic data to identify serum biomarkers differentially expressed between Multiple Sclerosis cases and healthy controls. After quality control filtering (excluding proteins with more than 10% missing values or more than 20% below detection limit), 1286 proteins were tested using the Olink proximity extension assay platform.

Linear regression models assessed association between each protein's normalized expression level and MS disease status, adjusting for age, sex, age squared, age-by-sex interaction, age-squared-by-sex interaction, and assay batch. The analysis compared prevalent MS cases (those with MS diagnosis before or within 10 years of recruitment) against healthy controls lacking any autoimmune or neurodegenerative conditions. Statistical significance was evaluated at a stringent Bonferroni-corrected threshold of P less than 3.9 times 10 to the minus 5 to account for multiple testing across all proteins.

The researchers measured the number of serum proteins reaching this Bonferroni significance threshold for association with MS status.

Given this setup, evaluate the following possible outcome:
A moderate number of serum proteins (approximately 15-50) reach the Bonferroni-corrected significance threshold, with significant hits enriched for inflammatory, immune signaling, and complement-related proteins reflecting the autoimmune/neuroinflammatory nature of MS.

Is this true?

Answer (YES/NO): NO